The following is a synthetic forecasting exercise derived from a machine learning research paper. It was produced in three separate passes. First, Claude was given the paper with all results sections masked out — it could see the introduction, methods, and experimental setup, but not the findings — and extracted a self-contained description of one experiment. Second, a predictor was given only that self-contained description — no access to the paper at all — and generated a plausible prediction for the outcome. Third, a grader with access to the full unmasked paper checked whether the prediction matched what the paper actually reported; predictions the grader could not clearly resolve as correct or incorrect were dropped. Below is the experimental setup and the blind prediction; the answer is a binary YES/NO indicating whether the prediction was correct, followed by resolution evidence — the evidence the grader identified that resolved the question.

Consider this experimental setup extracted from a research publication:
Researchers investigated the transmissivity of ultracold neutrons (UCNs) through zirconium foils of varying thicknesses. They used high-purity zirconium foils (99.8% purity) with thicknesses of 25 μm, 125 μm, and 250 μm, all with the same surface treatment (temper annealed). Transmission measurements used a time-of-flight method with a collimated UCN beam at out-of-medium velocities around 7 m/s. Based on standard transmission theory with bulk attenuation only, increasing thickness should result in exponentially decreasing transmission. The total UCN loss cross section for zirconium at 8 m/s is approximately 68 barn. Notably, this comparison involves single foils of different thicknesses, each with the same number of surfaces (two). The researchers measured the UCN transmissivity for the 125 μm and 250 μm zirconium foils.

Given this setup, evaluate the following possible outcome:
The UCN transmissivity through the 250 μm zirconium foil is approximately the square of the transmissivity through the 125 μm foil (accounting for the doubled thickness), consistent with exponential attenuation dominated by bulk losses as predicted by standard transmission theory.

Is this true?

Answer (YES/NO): NO